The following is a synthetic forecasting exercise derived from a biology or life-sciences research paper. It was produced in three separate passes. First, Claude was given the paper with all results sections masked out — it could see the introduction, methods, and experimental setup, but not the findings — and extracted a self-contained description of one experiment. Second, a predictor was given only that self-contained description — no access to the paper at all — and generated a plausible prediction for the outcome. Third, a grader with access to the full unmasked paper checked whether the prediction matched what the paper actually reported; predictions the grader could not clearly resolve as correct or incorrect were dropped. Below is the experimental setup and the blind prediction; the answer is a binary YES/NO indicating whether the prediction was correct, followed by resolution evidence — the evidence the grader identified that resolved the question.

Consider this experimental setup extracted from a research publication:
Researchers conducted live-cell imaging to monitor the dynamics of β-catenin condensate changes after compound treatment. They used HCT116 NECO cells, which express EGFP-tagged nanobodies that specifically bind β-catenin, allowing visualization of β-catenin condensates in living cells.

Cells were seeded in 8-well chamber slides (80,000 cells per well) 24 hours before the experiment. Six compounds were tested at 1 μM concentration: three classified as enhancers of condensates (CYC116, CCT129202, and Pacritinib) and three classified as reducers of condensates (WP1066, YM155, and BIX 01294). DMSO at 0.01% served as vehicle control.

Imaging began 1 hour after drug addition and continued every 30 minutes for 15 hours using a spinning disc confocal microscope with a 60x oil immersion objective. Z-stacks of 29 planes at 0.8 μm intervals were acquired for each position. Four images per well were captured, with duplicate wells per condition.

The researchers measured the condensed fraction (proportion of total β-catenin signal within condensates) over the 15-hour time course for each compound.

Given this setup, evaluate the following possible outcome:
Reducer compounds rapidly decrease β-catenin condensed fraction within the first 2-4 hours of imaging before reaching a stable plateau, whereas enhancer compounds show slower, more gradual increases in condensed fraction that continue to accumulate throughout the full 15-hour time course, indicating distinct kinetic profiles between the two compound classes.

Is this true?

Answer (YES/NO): NO